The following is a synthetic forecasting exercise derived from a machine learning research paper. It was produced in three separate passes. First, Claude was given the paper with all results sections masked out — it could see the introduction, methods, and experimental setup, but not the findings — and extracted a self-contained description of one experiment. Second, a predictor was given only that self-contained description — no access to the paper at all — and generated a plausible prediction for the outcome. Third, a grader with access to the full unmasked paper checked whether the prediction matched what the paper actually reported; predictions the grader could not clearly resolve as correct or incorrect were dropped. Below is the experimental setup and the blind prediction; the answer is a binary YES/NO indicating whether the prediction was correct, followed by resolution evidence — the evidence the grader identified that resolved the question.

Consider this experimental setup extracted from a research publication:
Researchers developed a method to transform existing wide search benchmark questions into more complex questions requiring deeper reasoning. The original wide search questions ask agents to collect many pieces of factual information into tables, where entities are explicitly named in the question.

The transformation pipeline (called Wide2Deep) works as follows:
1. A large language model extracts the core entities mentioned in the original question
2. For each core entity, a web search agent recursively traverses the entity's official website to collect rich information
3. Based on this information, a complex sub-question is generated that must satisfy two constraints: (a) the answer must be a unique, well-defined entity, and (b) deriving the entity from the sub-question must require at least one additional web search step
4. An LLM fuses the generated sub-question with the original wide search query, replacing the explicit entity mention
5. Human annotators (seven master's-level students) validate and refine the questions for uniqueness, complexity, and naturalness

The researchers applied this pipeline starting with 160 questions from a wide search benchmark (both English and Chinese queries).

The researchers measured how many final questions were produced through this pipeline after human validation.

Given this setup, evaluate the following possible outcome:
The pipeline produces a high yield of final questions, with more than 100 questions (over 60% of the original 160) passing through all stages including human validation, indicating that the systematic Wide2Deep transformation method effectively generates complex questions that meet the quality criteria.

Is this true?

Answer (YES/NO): YES